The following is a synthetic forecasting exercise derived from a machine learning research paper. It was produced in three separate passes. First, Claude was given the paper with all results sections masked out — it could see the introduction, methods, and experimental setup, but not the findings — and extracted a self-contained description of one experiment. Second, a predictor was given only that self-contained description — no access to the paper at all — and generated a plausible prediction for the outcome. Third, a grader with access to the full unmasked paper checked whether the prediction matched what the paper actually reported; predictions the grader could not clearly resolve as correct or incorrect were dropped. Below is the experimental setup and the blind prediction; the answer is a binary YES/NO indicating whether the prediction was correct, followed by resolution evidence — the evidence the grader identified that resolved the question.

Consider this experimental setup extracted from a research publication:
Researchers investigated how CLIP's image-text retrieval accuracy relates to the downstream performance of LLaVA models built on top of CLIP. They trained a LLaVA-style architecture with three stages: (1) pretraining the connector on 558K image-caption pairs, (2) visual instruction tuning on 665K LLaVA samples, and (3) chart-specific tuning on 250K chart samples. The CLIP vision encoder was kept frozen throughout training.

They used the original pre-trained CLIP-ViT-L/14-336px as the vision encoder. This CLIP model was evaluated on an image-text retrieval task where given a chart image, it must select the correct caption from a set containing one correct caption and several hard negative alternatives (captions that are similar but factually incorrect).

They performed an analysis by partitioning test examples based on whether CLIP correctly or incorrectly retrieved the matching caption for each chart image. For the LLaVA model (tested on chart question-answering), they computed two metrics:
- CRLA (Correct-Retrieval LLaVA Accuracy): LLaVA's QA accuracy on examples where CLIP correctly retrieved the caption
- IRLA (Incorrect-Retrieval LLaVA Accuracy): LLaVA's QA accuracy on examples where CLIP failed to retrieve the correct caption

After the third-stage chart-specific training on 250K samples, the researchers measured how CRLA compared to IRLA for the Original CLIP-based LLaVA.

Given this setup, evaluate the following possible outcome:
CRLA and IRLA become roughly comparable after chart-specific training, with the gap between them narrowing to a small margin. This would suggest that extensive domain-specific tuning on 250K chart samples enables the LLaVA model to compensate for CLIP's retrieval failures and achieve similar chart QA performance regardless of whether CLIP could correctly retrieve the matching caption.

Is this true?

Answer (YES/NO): NO